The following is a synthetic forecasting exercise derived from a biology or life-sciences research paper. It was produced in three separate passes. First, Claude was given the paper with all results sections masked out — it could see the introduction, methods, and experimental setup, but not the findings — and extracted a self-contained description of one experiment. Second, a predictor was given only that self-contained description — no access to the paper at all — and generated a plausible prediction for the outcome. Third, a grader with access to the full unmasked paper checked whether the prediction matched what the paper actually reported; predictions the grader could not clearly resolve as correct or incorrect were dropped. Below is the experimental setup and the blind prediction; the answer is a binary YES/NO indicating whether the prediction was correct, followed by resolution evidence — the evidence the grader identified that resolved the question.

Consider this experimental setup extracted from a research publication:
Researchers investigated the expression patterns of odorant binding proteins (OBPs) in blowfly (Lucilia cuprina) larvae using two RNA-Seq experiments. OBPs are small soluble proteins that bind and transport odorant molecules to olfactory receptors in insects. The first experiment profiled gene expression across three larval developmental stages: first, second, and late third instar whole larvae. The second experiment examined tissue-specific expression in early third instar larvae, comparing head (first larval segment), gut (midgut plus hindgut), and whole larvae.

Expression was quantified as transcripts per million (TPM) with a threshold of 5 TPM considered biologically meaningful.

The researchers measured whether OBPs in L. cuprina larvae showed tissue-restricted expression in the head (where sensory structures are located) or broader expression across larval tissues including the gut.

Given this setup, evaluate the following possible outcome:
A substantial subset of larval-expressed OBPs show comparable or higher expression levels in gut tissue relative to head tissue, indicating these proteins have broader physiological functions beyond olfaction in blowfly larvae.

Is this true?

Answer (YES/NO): NO